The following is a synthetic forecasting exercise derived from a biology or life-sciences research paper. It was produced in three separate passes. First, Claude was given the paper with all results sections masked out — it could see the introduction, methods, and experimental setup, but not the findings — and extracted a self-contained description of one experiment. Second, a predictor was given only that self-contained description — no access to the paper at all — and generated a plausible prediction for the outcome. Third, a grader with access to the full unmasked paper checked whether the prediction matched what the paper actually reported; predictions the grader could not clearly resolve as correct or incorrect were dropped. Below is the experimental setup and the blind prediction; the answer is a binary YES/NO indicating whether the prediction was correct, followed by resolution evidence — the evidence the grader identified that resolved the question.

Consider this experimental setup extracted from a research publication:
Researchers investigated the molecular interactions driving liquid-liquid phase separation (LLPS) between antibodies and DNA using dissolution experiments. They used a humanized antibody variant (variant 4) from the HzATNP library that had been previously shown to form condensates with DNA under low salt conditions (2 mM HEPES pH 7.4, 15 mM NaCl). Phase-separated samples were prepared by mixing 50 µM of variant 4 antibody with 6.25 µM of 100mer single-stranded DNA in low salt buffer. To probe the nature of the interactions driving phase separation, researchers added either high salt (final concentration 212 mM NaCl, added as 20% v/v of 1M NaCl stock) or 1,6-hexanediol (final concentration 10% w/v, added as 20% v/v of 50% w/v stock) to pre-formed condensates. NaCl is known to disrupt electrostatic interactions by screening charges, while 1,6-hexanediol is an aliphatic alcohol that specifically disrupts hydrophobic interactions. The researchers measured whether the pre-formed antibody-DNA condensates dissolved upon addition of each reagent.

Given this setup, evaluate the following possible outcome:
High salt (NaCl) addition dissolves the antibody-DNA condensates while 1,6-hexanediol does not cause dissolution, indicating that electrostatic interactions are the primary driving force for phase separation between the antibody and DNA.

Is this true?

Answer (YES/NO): YES